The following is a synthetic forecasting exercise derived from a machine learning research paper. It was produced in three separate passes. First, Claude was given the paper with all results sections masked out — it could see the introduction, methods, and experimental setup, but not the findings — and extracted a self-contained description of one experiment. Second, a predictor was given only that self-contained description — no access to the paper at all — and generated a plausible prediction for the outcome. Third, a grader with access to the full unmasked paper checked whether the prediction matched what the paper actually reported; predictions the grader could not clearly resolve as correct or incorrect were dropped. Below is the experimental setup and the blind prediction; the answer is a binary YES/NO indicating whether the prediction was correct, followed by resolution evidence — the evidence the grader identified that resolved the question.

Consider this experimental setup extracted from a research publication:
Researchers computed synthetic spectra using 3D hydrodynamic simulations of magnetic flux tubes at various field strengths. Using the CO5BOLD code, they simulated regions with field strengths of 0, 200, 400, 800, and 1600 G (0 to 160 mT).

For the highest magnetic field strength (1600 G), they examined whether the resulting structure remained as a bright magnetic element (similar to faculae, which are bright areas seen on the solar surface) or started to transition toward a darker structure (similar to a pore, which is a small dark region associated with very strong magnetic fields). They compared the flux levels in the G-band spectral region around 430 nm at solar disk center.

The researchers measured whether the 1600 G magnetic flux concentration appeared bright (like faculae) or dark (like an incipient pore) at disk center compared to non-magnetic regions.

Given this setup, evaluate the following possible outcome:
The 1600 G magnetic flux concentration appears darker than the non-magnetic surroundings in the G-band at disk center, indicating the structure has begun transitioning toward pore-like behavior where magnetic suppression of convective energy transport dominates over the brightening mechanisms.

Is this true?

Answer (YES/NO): NO